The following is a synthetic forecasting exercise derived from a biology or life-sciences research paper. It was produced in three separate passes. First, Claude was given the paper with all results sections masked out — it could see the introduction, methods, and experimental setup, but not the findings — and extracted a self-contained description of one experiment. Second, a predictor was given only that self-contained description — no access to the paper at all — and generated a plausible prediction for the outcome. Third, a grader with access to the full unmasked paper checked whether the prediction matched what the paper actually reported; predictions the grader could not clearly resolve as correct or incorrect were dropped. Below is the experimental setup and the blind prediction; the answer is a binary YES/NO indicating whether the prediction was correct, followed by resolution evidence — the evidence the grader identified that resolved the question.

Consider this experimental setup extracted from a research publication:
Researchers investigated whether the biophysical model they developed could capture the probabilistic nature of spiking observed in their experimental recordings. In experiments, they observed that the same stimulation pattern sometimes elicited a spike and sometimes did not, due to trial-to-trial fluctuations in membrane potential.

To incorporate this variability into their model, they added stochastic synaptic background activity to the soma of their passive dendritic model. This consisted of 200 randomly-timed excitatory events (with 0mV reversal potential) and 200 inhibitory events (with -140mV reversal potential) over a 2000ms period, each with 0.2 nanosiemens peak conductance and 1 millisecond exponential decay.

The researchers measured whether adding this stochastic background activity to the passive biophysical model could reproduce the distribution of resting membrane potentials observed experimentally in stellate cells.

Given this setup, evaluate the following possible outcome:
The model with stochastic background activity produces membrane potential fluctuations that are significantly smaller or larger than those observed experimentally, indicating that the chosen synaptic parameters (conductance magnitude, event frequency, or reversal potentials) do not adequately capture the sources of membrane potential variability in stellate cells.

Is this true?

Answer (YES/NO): NO